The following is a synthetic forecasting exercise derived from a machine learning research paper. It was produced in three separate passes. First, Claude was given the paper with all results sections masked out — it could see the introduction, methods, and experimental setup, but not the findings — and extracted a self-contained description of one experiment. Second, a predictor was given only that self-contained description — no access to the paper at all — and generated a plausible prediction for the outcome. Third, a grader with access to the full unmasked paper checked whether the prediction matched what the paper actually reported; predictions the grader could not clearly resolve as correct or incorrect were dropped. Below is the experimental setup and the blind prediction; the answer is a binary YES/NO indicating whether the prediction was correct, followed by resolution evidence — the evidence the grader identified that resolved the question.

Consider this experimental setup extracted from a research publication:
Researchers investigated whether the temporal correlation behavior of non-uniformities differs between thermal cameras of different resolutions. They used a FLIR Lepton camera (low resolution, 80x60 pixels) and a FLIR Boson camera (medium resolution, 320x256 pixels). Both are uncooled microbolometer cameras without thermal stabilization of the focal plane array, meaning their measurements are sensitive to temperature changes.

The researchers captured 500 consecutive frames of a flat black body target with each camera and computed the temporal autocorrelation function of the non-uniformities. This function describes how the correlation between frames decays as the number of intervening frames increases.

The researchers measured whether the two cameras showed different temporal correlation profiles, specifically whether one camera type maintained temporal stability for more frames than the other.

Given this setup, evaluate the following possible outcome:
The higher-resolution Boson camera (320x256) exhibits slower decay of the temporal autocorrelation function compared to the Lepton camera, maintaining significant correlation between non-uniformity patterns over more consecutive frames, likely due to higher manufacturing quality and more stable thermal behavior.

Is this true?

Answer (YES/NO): NO